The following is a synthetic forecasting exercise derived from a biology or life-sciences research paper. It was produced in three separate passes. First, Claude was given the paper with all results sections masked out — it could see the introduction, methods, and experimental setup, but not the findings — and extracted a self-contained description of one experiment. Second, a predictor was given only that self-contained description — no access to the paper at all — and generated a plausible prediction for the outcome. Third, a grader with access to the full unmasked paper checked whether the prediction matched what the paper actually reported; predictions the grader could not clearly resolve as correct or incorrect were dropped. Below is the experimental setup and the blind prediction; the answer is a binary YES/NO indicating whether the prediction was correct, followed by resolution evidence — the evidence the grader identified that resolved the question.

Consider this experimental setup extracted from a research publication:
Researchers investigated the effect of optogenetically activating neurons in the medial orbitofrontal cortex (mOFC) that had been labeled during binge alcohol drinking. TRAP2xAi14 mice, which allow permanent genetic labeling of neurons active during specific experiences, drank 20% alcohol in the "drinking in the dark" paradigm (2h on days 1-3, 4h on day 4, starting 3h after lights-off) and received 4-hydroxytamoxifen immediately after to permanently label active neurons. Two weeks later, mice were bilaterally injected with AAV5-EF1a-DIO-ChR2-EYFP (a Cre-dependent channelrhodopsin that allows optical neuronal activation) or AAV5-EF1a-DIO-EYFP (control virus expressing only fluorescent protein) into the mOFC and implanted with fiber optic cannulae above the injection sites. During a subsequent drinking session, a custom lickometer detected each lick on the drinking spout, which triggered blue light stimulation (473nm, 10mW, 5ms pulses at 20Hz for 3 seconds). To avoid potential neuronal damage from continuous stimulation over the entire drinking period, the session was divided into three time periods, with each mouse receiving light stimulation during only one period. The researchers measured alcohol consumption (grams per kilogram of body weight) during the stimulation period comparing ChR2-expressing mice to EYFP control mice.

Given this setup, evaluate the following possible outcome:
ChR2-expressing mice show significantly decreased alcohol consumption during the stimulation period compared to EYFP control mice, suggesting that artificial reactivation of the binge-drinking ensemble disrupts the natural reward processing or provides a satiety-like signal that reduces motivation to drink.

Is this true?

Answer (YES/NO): YES